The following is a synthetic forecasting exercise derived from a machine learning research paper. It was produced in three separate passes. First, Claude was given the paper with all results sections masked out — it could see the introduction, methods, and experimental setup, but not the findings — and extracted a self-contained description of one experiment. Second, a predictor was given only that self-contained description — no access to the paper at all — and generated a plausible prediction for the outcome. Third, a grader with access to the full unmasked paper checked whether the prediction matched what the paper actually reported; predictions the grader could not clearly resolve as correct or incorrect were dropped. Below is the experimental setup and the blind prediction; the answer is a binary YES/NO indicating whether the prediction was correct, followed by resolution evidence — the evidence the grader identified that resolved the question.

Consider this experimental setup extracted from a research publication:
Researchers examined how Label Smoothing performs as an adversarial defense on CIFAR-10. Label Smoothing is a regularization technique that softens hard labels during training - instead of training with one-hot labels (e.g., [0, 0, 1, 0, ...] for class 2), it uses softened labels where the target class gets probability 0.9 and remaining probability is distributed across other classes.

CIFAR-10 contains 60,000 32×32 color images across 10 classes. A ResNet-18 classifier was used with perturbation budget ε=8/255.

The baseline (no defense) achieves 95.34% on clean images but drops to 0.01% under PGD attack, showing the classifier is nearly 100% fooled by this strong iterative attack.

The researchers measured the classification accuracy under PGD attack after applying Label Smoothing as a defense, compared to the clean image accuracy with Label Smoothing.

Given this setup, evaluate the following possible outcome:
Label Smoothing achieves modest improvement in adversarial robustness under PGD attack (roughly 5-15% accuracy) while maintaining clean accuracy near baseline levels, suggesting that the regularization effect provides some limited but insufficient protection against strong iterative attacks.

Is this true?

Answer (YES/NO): NO